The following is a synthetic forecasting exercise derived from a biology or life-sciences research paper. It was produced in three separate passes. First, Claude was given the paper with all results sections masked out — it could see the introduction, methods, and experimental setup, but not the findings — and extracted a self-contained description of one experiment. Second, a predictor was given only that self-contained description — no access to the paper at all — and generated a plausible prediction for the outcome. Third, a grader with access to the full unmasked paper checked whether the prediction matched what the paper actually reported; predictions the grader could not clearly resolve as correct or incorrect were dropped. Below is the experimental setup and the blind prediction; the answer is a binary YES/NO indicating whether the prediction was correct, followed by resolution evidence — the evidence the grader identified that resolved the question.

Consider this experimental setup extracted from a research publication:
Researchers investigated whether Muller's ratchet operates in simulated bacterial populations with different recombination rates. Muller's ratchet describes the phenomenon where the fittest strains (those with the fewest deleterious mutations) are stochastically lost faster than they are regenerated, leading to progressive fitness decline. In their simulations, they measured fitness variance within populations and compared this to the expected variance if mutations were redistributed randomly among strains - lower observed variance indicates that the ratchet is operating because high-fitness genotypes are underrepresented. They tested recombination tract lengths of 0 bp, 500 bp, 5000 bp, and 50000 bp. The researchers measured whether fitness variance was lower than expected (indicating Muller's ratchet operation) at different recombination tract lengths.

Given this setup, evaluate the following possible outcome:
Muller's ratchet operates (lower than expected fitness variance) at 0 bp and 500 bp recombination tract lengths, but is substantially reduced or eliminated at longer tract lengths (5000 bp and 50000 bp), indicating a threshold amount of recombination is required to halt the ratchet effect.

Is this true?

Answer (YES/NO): NO